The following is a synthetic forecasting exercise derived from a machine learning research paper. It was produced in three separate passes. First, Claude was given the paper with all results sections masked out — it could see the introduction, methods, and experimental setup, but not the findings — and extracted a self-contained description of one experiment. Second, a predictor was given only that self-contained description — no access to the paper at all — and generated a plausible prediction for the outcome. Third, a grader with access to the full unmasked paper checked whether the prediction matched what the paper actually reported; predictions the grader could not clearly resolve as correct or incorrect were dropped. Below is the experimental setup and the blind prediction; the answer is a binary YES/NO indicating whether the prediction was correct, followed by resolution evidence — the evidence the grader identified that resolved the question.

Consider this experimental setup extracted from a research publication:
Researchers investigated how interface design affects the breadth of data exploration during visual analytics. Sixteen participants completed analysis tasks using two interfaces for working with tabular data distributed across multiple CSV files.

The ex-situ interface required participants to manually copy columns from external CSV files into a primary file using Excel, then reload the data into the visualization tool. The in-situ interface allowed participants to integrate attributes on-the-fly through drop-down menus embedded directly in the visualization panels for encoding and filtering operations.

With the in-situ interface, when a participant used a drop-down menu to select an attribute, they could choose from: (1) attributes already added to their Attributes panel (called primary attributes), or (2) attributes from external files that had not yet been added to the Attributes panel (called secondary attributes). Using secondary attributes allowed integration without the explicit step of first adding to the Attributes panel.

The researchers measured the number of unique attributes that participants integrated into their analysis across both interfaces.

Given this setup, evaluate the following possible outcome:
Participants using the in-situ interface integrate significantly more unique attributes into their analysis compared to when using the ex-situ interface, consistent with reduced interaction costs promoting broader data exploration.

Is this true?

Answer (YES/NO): NO